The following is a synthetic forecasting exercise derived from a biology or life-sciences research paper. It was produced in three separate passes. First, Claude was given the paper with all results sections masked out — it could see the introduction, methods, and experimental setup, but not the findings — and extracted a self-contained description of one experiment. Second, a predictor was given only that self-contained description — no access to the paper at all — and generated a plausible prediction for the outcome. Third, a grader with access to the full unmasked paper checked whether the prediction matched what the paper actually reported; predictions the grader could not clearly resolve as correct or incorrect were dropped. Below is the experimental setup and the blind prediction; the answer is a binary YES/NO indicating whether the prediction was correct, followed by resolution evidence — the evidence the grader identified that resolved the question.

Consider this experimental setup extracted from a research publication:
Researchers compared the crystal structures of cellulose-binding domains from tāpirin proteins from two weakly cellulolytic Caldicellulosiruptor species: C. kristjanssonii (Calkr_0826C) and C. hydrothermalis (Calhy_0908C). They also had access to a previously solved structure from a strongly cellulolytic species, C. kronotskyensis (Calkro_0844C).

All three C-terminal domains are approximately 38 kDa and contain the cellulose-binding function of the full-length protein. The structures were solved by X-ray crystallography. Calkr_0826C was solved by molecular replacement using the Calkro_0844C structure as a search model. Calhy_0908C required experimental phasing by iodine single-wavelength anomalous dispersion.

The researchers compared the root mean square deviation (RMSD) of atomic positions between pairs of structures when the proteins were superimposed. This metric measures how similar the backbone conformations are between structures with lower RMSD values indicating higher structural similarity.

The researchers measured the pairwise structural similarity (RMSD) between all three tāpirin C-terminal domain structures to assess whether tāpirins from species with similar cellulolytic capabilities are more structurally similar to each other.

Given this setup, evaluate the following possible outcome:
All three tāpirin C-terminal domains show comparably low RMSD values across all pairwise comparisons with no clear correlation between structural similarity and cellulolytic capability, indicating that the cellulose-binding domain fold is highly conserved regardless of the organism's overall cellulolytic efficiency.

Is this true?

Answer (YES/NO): NO